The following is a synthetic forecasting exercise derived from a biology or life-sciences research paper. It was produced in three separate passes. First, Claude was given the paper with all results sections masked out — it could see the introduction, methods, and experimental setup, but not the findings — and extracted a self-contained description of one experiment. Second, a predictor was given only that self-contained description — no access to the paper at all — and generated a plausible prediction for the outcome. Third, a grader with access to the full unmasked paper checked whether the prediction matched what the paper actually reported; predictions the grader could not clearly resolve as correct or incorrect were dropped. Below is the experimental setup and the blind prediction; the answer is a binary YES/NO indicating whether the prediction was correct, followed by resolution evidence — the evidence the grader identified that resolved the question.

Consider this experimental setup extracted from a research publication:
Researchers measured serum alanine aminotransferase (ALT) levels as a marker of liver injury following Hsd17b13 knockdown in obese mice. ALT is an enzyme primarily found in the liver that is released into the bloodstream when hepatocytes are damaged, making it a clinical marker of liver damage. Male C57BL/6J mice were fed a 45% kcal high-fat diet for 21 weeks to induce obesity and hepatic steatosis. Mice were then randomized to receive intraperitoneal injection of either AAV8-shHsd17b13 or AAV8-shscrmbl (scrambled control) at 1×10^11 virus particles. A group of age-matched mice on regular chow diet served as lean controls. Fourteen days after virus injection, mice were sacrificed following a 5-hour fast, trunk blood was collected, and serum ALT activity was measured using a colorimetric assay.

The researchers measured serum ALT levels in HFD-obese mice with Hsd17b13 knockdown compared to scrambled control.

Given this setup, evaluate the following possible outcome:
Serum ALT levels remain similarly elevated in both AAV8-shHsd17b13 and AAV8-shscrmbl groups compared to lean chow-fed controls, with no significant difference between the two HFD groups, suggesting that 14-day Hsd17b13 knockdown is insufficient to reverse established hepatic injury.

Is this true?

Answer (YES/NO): NO